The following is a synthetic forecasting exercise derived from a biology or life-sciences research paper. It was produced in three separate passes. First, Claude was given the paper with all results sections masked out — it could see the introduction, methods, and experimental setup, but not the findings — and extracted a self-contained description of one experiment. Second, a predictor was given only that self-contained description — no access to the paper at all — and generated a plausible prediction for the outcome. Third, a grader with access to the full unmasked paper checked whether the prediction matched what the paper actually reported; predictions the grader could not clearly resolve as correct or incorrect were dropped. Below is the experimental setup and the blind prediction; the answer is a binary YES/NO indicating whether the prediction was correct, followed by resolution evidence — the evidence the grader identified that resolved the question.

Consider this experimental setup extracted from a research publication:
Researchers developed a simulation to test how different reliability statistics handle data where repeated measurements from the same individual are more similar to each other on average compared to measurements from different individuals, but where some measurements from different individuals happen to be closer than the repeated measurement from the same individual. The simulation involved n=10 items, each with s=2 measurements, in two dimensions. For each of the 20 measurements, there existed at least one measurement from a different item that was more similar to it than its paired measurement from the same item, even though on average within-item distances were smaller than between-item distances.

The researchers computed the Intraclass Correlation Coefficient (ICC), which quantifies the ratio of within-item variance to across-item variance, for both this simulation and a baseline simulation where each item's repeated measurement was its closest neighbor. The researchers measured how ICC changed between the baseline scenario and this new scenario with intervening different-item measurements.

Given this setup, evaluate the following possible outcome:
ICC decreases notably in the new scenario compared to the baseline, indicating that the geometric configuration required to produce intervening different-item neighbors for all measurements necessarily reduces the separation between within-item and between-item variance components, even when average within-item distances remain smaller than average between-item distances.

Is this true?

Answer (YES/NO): NO